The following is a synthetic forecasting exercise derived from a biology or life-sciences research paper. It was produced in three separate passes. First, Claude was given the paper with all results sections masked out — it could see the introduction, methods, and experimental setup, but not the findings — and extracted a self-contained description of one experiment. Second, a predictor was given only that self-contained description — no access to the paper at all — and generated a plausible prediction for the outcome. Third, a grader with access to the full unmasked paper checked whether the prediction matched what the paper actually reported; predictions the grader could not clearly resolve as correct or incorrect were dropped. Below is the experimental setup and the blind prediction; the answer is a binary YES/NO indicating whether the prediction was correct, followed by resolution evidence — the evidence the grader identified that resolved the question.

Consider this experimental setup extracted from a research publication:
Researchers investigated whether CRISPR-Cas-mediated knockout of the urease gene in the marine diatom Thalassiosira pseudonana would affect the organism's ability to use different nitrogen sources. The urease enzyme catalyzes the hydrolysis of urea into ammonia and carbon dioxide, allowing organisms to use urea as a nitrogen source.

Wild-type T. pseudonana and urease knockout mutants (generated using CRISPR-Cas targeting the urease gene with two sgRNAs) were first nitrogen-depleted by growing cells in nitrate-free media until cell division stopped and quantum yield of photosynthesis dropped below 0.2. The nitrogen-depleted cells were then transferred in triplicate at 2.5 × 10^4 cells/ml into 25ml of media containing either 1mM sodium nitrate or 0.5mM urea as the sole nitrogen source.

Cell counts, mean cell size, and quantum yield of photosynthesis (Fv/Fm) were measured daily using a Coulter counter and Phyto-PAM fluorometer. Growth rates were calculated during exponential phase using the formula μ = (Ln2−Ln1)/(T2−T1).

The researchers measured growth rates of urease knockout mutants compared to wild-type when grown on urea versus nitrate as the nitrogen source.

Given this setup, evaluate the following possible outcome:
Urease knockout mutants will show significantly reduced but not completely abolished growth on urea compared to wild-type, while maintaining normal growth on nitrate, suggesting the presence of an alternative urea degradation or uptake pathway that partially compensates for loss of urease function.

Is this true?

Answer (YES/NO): NO